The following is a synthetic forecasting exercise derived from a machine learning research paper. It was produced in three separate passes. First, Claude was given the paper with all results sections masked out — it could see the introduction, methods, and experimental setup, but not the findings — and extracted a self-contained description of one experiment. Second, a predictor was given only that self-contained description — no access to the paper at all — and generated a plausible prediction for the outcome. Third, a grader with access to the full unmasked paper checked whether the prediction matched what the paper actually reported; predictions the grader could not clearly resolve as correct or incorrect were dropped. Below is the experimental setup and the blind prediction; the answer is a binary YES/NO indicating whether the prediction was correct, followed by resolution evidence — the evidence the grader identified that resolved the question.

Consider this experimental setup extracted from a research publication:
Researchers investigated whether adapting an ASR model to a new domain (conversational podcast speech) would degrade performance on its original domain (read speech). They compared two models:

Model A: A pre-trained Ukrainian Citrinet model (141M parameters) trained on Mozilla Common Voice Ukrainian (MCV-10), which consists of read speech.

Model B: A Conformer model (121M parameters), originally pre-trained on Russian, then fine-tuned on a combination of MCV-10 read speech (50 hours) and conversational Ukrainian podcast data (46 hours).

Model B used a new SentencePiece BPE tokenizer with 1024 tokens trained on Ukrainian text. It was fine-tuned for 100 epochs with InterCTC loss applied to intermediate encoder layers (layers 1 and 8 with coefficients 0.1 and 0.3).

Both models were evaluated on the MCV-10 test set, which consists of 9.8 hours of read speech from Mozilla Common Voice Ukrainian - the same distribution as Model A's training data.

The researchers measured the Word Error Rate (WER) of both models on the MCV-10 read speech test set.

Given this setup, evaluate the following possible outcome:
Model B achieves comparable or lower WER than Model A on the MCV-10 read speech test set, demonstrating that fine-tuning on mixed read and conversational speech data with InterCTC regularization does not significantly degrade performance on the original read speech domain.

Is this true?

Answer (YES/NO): YES